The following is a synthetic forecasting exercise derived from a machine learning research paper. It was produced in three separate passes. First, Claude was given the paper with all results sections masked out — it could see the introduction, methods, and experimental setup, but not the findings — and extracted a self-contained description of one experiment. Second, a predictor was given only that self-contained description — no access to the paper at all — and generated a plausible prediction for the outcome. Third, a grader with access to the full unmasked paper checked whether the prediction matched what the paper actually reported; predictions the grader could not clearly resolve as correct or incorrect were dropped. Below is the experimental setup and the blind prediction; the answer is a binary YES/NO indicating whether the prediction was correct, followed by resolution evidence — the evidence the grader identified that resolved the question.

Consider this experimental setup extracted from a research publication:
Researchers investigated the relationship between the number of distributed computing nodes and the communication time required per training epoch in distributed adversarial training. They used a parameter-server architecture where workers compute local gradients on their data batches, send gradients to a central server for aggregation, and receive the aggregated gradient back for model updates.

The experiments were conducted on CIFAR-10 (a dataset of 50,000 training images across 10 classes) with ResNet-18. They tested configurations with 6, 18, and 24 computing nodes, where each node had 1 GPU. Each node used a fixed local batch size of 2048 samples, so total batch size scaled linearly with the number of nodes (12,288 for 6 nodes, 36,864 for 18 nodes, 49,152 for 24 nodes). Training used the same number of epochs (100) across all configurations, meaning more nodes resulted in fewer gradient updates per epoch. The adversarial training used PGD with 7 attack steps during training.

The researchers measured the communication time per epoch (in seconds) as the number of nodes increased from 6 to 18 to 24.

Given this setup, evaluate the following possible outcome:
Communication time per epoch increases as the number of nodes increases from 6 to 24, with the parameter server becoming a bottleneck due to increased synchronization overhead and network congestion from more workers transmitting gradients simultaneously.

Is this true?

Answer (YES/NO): NO